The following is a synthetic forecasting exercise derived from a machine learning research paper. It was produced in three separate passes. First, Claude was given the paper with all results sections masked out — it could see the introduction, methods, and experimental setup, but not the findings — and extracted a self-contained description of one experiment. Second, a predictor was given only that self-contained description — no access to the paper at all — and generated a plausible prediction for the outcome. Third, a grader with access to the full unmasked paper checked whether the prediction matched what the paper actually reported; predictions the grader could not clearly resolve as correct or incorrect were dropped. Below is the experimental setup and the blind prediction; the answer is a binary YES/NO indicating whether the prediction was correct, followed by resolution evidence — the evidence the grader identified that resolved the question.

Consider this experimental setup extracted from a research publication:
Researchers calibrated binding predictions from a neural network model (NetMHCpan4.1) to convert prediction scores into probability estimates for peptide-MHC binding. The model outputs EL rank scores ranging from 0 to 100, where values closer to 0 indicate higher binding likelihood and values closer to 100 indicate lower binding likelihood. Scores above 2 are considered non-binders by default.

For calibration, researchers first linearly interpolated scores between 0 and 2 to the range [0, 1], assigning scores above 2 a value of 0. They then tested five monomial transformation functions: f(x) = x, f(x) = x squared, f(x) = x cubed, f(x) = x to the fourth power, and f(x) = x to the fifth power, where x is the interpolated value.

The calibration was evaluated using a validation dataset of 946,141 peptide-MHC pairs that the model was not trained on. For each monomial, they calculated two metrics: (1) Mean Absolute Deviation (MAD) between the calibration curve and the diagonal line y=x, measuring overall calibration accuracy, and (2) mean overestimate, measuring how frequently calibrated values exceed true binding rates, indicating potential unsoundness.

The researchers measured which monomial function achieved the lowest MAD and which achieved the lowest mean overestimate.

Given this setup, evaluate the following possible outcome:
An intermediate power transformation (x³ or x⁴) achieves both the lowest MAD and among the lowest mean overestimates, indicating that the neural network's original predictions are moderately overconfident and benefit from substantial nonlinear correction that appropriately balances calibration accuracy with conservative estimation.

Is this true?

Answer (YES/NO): NO